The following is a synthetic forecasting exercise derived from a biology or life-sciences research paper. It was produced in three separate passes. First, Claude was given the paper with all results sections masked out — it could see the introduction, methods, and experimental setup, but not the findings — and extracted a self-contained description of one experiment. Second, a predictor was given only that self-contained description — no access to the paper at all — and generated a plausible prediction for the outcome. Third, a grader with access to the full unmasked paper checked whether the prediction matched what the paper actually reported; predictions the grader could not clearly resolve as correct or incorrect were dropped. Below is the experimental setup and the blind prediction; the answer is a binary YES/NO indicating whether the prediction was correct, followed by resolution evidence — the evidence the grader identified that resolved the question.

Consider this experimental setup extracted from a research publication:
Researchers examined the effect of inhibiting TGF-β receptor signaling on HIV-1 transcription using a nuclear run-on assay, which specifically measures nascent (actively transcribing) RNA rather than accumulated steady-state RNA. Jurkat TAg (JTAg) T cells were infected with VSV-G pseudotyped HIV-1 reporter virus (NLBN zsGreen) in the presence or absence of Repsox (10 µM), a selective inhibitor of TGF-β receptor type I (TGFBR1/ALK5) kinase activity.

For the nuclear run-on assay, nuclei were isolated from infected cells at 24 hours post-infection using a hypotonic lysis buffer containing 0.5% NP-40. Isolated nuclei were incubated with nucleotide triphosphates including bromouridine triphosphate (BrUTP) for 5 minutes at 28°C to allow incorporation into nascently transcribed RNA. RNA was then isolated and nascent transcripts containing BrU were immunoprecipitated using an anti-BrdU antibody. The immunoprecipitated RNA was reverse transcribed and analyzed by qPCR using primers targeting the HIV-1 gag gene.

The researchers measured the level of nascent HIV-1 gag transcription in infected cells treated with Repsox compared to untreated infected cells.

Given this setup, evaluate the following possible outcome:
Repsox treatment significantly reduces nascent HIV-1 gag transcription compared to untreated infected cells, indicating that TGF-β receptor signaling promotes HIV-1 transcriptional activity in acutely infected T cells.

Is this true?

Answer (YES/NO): YES